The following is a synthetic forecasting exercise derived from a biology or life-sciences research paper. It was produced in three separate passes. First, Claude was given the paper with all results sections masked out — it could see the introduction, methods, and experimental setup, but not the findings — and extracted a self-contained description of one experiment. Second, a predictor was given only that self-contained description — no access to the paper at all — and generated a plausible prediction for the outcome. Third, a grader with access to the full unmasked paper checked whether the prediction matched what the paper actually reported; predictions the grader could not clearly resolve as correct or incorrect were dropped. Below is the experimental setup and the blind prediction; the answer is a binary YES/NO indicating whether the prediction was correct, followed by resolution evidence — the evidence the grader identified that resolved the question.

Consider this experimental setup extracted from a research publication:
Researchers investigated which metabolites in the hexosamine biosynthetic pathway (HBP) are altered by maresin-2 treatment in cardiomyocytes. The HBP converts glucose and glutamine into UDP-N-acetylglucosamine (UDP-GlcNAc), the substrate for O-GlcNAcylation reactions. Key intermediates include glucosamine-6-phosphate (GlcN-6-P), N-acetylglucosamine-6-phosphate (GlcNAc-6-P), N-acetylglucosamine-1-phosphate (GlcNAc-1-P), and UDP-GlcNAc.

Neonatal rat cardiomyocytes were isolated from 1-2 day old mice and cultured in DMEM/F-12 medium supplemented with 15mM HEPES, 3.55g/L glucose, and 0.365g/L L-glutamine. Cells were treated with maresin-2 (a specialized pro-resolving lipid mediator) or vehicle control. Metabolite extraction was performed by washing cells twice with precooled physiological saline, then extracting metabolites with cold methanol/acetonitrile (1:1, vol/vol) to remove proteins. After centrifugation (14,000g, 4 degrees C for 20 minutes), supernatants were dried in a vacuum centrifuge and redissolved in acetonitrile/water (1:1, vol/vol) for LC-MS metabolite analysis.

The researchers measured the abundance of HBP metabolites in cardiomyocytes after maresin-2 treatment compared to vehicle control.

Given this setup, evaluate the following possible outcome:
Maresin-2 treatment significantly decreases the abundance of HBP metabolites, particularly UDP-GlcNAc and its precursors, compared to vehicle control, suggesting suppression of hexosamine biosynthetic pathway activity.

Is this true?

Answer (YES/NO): NO